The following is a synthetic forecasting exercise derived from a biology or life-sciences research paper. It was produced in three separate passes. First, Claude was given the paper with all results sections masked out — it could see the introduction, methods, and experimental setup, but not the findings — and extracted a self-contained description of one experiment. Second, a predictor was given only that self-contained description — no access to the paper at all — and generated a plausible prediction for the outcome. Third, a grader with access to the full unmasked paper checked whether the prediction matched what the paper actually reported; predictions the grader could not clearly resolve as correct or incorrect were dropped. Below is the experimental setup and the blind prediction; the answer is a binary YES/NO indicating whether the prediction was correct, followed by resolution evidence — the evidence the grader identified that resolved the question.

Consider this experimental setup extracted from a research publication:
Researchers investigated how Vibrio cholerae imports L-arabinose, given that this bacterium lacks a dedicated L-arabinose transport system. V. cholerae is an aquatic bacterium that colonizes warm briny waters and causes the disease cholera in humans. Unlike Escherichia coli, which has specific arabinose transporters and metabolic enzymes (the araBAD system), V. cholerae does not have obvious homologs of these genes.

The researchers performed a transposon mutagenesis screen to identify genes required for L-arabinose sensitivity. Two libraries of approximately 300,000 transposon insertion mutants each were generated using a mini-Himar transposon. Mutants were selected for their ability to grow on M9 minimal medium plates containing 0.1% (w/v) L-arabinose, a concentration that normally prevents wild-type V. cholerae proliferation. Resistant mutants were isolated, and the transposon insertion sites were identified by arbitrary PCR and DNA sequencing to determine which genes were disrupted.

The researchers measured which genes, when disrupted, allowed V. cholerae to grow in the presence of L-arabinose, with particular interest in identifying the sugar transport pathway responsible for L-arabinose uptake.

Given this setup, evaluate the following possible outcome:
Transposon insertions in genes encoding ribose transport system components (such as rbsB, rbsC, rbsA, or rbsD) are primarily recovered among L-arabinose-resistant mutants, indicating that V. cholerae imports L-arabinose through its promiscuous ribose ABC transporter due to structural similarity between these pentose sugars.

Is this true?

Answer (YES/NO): NO